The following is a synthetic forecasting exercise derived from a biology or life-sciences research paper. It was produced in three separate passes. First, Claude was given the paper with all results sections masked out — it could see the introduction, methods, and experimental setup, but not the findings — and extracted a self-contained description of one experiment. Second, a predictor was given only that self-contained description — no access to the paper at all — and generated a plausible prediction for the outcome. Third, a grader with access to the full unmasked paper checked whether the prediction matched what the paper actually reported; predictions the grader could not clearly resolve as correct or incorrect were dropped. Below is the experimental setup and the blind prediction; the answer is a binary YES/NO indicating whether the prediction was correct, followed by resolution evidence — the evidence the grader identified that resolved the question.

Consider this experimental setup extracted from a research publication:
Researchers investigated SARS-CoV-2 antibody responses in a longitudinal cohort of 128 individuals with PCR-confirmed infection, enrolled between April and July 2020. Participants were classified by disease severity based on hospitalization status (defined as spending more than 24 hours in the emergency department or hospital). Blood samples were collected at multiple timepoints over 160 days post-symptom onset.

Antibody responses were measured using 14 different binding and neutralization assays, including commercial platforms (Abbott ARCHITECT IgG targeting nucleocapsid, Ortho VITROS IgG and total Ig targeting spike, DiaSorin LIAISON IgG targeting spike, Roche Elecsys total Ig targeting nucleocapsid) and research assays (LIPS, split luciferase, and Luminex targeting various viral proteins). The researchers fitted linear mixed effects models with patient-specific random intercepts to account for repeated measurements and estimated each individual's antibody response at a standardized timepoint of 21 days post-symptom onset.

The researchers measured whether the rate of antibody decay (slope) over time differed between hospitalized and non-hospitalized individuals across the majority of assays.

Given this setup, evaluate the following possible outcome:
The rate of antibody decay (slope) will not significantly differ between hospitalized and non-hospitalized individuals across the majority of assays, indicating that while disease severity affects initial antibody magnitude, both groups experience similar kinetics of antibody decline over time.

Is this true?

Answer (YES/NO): YES